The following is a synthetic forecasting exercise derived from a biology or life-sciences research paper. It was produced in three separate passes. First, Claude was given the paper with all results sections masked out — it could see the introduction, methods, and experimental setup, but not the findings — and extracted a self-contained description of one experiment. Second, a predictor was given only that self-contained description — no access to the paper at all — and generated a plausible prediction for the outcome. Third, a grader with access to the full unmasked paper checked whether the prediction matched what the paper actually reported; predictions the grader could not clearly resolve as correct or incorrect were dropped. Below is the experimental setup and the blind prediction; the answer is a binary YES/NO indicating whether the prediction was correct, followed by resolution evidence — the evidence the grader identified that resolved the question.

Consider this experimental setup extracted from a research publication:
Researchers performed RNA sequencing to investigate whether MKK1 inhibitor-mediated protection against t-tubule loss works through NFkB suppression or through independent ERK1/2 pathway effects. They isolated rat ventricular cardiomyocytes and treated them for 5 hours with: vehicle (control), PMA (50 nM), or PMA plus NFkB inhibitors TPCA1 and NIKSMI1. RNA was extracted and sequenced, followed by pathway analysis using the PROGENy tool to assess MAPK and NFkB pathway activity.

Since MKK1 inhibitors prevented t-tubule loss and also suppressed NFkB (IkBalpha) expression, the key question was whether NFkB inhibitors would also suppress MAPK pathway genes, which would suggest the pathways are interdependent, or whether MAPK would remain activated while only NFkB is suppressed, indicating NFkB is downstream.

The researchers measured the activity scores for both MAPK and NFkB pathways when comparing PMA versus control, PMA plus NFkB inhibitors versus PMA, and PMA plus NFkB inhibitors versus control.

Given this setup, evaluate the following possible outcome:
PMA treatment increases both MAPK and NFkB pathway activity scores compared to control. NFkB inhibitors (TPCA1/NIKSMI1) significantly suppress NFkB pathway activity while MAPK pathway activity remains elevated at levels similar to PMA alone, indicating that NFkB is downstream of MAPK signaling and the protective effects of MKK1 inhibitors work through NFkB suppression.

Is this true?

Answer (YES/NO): YES